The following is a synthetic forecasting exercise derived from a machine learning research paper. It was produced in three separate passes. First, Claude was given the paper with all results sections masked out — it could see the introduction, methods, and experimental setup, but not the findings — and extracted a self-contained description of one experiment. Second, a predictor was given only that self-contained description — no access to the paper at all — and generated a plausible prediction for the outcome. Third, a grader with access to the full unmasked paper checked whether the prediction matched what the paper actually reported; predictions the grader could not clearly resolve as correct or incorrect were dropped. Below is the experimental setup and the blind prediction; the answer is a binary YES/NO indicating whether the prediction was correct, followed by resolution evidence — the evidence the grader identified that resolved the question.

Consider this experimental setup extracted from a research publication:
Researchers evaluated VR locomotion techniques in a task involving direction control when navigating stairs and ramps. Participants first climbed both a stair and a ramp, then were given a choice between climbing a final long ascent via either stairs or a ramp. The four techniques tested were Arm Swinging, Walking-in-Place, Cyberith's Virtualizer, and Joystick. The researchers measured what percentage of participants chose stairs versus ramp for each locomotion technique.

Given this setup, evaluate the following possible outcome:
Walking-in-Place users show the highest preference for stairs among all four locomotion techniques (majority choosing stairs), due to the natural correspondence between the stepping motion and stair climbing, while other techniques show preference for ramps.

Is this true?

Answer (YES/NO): NO